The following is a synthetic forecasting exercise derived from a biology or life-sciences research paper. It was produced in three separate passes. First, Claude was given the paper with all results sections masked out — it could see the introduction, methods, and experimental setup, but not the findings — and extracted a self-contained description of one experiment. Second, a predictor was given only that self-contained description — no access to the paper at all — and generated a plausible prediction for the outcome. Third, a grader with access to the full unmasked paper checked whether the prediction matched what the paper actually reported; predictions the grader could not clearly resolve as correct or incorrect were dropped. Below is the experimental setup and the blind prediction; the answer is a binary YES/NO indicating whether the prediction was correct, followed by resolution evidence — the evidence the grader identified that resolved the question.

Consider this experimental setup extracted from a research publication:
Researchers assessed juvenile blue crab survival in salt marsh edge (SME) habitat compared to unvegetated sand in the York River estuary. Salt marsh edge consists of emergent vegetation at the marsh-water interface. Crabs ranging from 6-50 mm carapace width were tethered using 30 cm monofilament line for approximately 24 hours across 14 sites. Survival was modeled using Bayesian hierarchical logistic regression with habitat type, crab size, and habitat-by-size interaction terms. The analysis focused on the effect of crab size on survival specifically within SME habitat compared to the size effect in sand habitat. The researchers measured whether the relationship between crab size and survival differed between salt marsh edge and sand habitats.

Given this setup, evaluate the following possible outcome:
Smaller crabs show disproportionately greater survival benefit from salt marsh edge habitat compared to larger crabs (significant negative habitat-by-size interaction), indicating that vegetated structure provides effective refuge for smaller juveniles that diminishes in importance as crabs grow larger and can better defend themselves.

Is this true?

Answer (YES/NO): NO